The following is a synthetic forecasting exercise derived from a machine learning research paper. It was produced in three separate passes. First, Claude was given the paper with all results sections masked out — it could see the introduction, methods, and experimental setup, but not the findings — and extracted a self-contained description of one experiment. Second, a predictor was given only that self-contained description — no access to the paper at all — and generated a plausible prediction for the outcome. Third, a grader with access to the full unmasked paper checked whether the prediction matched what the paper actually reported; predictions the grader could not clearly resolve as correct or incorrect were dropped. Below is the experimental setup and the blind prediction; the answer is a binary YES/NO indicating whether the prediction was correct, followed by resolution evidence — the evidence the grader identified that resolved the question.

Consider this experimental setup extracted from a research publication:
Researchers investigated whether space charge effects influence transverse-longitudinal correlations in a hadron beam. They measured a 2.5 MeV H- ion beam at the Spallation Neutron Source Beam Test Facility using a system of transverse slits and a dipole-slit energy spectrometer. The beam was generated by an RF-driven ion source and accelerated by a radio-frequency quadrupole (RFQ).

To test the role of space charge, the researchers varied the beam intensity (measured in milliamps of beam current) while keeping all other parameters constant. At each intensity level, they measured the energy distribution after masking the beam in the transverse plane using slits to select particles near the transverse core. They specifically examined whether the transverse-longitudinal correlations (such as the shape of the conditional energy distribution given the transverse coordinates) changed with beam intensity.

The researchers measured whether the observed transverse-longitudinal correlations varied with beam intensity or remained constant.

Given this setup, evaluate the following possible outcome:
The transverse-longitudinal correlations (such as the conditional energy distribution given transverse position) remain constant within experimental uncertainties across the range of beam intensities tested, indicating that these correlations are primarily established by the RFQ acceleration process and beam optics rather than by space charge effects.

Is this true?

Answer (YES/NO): NO